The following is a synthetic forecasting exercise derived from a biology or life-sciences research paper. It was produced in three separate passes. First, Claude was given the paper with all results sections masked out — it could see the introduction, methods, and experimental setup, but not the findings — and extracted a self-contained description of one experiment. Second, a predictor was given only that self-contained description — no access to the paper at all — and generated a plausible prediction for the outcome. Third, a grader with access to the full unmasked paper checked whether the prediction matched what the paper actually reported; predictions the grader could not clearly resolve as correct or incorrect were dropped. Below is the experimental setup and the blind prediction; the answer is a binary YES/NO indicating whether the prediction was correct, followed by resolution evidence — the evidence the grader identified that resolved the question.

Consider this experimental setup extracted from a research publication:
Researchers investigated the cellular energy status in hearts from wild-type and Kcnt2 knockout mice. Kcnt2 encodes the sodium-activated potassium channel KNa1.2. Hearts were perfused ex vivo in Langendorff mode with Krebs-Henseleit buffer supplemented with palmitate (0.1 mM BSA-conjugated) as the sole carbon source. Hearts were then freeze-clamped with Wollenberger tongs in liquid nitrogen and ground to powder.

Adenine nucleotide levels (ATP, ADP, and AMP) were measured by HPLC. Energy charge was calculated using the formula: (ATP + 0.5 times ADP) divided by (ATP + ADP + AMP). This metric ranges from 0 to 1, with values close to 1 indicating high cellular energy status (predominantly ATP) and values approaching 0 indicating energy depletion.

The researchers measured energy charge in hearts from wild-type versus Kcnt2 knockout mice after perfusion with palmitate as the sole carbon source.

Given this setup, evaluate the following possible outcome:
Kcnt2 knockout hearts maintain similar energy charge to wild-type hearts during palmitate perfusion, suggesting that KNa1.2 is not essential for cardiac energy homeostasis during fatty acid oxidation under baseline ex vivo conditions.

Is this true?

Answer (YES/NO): NO